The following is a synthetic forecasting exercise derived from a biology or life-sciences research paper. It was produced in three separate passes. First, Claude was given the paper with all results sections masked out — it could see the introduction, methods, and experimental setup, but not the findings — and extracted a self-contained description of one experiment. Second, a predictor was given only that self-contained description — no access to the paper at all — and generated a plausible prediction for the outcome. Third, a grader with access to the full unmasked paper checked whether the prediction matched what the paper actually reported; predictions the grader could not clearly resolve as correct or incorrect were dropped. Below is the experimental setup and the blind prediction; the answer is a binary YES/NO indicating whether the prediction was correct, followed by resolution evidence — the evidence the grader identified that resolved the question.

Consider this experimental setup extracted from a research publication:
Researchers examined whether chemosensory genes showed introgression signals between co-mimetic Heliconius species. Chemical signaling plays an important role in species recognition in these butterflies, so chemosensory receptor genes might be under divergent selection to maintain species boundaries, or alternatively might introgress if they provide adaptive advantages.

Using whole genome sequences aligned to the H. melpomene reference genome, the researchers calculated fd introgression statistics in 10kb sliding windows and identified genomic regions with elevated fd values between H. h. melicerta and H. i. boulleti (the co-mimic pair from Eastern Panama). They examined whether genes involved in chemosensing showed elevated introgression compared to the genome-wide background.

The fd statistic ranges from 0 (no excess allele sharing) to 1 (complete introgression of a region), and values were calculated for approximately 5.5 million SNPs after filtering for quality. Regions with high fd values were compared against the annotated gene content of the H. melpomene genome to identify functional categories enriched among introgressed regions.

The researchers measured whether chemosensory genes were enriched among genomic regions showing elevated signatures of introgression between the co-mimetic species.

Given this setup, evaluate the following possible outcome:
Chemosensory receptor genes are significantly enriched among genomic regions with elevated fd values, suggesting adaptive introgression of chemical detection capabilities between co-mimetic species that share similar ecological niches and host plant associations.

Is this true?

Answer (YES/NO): NO